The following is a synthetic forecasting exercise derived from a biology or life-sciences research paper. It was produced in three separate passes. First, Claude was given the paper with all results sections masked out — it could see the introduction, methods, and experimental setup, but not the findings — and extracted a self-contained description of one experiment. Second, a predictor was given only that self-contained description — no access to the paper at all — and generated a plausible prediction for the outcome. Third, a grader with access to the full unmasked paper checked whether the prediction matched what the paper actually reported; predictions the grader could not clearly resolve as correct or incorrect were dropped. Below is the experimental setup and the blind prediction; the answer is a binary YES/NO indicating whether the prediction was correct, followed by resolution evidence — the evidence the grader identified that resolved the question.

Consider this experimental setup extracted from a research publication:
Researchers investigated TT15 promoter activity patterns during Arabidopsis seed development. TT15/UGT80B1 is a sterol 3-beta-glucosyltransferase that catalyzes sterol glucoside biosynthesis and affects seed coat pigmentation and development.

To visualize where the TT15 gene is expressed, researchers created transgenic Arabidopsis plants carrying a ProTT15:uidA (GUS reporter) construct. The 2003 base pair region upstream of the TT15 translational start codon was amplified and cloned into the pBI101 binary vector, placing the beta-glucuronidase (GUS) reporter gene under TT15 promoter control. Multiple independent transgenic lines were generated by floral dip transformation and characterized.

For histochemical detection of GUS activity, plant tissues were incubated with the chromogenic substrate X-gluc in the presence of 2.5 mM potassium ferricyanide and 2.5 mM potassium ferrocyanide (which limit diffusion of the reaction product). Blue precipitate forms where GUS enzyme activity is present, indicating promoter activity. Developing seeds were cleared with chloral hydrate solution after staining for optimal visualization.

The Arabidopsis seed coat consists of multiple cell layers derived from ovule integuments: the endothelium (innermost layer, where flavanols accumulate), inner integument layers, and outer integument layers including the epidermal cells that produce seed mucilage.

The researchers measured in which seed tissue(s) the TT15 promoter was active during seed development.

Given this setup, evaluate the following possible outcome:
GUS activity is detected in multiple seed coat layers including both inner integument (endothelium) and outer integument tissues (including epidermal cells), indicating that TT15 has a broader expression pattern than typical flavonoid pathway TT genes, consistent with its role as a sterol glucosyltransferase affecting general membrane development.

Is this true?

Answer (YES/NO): YES